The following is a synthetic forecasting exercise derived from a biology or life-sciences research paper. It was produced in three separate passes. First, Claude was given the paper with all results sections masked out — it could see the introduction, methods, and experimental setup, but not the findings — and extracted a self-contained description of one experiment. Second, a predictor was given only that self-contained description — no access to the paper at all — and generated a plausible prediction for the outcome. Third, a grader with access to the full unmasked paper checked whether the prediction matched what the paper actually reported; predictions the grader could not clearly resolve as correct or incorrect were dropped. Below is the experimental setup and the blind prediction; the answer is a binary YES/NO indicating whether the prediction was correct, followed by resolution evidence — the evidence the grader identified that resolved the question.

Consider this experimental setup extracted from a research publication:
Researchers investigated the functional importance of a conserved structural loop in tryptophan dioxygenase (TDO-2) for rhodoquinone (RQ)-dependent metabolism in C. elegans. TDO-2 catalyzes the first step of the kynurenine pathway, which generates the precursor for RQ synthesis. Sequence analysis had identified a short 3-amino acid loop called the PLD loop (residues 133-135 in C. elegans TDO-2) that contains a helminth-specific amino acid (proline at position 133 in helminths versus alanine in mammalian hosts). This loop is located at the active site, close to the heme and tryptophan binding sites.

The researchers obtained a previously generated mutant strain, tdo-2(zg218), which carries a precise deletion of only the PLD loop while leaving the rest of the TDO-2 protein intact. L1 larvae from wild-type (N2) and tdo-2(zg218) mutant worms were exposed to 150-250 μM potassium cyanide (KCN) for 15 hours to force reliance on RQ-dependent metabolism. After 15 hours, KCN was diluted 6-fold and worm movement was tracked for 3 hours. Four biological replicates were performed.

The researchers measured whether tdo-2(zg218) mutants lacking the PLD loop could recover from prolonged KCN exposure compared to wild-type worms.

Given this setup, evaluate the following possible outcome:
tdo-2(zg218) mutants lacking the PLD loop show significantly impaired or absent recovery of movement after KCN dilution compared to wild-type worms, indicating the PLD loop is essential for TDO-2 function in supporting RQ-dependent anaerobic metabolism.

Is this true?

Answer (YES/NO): YES